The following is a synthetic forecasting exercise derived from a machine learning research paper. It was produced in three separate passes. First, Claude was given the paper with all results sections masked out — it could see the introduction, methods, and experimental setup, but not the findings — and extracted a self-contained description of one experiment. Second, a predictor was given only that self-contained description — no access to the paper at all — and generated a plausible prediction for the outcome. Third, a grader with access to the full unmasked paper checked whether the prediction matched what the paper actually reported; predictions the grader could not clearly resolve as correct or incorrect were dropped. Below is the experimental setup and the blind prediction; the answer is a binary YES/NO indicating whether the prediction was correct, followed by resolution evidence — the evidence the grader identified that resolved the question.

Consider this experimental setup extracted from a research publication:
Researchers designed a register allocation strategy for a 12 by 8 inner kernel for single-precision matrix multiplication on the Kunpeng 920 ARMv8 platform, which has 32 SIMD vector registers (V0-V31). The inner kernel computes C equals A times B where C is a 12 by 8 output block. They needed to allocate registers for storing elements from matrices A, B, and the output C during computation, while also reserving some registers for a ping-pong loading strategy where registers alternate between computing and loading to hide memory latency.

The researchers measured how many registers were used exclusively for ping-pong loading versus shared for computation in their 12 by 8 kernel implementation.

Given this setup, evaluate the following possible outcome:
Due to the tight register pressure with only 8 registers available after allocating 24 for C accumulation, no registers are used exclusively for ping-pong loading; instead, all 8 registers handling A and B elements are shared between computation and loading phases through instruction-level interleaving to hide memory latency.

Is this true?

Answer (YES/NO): NO